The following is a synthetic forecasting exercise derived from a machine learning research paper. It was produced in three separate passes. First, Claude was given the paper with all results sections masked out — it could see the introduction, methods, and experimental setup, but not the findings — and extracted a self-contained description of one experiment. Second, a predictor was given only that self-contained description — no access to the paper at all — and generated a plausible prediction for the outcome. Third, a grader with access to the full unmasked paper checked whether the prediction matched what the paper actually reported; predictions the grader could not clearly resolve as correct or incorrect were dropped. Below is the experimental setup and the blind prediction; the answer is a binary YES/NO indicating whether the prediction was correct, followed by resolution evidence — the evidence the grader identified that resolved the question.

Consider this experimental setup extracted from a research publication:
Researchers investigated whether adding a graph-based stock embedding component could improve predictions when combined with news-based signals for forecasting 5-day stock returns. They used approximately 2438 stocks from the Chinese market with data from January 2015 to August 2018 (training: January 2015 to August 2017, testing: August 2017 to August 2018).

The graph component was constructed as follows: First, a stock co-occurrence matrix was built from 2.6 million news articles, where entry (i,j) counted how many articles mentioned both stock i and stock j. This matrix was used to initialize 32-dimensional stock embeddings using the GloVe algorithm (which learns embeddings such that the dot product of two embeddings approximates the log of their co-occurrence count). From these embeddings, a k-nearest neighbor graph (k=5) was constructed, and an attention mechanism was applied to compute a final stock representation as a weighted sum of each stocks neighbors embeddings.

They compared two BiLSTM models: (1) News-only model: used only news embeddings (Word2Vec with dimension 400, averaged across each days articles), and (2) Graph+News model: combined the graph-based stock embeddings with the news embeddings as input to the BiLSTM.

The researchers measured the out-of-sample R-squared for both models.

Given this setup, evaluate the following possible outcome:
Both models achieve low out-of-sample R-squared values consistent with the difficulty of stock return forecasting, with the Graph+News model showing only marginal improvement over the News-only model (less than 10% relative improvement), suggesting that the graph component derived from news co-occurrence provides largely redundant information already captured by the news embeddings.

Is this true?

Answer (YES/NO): NO